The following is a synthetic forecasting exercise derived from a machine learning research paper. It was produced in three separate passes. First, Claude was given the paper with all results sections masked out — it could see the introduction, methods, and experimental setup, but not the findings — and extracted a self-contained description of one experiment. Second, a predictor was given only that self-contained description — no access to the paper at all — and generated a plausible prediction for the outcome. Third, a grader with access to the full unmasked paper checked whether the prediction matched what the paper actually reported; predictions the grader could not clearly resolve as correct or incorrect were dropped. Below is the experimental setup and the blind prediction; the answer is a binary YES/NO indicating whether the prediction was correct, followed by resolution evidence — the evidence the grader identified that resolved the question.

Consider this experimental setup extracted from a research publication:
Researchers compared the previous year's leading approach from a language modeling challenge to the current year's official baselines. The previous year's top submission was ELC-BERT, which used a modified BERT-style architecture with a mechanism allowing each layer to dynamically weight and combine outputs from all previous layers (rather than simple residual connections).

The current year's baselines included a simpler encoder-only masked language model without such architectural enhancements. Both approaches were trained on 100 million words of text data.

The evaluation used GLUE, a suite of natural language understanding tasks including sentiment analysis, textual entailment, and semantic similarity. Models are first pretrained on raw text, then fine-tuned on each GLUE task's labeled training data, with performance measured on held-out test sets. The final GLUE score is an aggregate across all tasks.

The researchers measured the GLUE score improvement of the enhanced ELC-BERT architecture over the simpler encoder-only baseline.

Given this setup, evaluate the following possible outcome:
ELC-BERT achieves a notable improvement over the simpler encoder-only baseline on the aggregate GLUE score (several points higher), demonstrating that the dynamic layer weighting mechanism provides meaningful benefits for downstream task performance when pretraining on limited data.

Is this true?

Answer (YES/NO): YES